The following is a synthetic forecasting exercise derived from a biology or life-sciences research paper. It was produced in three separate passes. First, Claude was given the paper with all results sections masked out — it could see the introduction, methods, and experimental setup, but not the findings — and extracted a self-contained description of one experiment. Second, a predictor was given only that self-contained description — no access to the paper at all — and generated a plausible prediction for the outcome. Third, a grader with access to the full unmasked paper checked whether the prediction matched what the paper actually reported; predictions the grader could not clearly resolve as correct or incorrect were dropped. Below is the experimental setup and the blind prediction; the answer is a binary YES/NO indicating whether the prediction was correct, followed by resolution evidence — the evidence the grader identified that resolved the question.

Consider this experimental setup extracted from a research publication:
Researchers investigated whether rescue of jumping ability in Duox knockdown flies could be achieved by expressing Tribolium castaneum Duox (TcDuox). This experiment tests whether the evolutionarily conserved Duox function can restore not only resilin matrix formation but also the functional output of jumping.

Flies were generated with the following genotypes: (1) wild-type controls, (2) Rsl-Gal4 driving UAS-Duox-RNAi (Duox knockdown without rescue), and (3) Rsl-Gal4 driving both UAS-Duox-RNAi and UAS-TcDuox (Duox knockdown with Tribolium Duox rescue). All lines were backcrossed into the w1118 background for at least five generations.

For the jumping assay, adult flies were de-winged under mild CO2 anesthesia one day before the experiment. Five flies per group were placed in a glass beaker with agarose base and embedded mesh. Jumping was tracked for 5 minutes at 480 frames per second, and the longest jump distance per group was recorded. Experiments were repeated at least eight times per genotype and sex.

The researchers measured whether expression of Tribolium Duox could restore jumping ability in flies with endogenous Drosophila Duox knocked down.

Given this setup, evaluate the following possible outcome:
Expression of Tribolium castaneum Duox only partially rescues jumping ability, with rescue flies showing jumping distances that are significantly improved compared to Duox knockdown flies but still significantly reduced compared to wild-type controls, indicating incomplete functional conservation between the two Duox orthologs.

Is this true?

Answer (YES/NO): NO